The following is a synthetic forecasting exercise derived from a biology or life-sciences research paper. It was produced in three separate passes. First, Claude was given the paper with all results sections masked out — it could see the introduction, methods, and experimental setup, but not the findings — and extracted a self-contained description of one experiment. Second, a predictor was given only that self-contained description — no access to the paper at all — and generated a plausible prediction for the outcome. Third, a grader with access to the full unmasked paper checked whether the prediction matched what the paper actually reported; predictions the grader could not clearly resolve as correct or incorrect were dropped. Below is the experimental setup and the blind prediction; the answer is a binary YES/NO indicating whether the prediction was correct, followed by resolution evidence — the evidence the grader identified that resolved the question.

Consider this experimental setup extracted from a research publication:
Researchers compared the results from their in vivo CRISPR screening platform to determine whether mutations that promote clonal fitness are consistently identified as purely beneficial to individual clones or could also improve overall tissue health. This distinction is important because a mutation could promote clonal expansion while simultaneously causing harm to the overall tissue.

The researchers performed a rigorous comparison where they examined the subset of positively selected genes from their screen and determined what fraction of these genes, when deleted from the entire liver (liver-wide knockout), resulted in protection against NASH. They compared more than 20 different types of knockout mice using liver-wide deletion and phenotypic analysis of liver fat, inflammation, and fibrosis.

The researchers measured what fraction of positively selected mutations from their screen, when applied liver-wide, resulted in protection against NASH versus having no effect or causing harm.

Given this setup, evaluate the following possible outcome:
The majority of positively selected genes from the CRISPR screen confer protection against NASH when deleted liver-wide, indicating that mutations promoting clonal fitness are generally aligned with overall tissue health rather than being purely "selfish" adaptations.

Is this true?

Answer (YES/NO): YES